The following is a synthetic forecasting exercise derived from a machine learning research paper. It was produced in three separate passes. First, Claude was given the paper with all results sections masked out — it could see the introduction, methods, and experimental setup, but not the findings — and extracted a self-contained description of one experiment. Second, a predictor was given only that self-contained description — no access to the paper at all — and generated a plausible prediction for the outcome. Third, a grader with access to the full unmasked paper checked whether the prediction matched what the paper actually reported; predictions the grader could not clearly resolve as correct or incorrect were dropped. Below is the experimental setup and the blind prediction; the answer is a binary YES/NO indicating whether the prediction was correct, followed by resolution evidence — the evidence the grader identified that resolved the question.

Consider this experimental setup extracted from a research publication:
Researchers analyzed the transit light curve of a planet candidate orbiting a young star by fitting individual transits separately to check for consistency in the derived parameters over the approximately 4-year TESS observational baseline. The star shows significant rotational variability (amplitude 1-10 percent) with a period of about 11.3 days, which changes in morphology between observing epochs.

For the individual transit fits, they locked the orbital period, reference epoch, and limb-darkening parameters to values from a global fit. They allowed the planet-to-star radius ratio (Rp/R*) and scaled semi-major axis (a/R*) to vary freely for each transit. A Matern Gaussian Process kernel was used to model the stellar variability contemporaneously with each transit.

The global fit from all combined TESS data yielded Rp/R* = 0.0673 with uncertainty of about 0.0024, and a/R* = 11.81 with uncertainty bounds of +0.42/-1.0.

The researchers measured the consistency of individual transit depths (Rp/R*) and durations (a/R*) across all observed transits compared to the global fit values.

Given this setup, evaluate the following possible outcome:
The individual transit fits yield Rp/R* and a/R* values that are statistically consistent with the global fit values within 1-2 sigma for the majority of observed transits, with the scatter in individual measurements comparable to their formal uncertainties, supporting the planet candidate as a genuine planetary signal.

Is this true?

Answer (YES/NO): YES